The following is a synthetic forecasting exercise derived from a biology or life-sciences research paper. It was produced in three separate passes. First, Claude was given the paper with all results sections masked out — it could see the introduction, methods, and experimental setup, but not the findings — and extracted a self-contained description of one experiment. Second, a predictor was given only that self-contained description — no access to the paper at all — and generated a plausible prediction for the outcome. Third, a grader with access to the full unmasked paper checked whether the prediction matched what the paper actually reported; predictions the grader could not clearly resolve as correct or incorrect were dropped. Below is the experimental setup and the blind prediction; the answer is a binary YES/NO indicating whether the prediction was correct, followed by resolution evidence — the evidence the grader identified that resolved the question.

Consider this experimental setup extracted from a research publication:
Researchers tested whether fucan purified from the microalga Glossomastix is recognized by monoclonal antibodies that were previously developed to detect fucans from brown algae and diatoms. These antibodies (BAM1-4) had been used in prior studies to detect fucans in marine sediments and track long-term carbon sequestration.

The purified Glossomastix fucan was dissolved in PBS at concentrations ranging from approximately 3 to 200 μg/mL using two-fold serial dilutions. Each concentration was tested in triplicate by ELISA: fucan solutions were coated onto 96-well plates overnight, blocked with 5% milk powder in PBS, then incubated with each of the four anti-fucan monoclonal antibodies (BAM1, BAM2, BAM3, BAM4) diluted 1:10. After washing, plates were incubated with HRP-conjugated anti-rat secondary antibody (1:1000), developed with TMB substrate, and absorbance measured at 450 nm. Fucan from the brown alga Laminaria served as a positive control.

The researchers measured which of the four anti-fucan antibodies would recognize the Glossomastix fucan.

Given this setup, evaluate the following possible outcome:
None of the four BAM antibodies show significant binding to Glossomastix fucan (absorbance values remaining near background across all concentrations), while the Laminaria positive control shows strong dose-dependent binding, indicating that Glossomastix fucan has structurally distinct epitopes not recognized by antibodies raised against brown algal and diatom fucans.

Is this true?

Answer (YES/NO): NO